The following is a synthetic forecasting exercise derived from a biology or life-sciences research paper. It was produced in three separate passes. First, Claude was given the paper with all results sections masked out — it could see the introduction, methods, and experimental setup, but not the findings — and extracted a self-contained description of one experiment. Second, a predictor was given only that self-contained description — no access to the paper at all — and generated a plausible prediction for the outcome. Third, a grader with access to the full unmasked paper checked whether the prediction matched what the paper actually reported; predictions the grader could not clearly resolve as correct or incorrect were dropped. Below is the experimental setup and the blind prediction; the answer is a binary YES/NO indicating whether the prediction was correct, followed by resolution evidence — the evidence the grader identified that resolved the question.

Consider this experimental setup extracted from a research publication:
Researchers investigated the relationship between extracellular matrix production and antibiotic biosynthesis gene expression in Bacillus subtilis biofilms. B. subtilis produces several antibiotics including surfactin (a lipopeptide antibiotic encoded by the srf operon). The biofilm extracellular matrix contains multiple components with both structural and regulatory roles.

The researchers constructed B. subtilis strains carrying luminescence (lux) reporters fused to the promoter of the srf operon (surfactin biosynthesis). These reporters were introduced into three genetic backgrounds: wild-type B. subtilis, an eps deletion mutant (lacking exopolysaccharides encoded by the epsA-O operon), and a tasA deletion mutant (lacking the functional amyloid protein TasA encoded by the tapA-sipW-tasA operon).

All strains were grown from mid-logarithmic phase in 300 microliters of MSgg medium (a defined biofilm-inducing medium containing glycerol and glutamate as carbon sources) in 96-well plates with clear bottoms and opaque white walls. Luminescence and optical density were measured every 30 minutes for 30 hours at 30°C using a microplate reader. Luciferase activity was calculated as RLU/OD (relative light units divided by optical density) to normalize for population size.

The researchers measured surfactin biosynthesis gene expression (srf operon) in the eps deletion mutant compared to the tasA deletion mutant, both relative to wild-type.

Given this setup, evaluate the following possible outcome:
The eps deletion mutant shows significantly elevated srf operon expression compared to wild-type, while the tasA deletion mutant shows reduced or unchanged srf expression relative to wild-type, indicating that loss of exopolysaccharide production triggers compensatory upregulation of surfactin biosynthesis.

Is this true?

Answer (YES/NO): NO